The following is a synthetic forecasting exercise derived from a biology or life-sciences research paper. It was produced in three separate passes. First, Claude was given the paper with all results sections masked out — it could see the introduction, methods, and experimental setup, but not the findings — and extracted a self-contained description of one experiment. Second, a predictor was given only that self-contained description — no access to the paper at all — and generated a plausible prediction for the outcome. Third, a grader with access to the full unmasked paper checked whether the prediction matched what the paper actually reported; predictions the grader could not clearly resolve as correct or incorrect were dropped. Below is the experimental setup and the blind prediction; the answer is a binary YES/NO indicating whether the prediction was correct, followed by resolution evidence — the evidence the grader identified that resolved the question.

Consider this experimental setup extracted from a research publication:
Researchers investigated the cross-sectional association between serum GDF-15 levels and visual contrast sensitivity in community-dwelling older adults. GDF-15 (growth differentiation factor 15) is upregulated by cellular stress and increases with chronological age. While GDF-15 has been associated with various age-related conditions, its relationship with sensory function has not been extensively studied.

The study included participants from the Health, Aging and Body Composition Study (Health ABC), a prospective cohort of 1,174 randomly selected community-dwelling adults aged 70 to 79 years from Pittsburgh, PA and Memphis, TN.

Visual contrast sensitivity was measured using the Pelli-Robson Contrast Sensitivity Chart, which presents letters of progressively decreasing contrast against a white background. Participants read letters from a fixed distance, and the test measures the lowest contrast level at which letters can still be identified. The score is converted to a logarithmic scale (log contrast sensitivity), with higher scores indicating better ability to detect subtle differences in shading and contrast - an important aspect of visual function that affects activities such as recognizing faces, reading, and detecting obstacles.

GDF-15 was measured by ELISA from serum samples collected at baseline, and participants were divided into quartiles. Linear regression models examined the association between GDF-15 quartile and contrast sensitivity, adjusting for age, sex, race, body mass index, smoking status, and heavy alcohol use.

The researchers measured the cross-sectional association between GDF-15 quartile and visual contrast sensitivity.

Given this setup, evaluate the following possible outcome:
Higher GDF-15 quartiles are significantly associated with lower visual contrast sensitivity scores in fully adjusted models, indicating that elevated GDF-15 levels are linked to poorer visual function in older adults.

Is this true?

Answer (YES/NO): YES